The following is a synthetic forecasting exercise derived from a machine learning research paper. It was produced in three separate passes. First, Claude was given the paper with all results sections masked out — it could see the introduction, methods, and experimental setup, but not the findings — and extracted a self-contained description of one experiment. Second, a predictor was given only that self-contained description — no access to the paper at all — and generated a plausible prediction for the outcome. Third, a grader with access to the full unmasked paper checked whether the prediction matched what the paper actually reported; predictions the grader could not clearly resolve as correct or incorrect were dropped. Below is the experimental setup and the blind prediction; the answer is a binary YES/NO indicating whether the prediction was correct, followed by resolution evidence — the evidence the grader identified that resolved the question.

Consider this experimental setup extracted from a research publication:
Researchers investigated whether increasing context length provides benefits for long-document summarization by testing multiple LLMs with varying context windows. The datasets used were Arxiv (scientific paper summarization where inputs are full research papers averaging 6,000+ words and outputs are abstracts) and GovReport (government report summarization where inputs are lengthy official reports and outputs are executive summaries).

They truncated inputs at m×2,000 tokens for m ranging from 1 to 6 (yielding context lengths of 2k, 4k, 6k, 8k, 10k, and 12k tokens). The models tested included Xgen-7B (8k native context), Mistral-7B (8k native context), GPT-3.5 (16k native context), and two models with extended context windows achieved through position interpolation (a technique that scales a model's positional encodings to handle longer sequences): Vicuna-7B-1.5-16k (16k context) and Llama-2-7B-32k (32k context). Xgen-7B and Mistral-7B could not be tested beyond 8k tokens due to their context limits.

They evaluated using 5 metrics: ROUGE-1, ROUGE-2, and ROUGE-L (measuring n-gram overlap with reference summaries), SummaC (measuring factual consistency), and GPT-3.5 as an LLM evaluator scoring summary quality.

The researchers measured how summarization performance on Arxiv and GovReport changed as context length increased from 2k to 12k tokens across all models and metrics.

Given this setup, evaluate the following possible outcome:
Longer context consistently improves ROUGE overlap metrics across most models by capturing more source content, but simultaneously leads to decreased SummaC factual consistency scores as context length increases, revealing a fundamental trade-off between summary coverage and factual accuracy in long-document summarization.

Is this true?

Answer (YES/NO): NO